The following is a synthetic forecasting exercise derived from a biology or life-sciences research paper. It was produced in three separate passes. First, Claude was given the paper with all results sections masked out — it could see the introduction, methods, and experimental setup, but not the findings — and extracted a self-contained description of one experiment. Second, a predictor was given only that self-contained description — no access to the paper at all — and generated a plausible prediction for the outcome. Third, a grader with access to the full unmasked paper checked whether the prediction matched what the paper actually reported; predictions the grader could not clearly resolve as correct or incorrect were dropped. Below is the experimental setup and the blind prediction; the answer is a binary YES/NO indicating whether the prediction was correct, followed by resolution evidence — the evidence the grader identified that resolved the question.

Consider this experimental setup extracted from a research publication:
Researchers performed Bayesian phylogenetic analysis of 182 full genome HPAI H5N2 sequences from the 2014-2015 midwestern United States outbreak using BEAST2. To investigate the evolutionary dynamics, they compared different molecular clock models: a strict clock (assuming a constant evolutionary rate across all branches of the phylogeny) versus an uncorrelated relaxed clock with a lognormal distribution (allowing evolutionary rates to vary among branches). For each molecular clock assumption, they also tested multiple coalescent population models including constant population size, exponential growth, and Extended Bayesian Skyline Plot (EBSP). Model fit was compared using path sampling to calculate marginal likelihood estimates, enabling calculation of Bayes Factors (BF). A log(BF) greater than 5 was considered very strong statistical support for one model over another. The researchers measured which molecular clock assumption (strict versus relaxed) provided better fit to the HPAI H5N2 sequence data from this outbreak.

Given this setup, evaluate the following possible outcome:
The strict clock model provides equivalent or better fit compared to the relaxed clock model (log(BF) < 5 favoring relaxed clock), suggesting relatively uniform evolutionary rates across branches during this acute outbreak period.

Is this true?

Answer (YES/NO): YES